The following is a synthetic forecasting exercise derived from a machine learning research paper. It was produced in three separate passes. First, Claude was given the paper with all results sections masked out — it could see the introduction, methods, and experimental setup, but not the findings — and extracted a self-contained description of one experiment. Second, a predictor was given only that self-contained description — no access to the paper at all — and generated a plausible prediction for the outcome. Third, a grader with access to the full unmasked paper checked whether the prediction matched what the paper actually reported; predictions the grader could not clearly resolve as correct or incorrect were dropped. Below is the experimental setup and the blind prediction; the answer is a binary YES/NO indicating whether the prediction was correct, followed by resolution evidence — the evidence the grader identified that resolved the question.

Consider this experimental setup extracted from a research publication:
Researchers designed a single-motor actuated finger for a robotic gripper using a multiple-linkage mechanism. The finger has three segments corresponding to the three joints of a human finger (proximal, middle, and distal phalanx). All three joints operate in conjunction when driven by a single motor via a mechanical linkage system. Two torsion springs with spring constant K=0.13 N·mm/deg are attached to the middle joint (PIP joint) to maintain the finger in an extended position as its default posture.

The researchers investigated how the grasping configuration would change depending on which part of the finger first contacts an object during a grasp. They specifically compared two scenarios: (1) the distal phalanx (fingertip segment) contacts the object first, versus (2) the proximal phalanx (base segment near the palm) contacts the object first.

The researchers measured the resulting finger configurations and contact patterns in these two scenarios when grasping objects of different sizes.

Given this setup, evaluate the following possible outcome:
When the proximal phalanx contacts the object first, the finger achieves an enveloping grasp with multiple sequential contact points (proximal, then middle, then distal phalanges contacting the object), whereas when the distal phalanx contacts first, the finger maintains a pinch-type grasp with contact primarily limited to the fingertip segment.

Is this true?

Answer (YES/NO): YES